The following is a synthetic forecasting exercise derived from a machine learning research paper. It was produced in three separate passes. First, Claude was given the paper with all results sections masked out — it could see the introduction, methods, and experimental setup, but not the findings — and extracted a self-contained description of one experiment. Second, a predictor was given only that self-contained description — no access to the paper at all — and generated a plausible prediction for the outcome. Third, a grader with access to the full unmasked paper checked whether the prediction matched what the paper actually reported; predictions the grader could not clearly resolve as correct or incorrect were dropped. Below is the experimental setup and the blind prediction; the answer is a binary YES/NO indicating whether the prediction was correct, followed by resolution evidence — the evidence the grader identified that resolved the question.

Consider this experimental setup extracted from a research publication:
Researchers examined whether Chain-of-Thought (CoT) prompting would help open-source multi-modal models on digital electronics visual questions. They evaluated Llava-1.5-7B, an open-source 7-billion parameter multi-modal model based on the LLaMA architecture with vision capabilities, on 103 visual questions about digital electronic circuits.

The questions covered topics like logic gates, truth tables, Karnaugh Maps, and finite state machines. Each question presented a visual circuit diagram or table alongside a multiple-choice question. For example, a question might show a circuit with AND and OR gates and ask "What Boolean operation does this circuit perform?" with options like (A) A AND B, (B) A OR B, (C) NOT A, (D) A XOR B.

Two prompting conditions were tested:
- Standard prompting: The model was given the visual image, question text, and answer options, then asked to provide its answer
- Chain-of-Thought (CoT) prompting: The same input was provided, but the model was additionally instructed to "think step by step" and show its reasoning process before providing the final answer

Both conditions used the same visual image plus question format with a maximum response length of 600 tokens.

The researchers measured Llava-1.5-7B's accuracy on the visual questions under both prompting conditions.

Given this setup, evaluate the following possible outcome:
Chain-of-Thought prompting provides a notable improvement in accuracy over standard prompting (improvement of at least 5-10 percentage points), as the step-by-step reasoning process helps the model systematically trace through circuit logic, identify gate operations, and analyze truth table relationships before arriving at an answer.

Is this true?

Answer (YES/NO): NO